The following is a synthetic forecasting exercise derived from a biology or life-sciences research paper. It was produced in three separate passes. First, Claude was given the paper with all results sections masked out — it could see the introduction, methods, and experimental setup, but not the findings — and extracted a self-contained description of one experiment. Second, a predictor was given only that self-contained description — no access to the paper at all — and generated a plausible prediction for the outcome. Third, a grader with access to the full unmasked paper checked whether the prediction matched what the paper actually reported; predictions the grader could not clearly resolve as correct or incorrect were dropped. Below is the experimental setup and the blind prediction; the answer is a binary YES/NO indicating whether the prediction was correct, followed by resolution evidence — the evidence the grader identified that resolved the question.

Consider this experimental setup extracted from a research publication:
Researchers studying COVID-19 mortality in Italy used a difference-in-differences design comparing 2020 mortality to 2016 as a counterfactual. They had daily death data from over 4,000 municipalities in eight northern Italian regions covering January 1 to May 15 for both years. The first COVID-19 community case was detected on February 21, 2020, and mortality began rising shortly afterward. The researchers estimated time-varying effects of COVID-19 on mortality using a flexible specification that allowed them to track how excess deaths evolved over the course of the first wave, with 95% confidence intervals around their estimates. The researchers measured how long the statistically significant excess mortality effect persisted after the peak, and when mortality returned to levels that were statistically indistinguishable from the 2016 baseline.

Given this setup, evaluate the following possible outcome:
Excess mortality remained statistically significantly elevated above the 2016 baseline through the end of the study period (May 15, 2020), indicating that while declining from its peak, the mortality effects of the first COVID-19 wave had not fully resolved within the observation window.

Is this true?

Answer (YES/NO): NO